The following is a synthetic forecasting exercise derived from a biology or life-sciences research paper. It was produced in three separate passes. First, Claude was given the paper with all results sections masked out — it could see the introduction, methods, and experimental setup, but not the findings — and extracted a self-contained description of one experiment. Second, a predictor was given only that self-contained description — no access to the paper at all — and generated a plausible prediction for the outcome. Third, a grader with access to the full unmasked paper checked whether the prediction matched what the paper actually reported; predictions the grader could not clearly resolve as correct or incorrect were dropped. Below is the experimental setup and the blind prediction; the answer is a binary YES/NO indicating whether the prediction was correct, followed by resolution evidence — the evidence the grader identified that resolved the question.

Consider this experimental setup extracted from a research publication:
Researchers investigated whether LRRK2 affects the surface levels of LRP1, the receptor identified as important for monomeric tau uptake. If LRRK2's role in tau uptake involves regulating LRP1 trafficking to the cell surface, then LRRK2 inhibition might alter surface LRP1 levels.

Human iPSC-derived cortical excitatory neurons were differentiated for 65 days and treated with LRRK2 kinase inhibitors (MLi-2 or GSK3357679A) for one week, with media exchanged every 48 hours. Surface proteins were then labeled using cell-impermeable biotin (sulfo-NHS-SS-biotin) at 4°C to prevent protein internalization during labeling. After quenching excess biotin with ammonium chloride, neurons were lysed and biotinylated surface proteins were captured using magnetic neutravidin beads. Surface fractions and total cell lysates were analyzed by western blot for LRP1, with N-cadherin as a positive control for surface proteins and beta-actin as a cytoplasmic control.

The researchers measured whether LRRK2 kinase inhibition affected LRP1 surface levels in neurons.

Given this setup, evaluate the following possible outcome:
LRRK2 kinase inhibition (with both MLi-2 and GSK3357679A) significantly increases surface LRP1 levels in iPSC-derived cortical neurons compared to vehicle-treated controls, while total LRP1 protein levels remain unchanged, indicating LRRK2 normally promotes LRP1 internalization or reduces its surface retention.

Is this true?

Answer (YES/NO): NO